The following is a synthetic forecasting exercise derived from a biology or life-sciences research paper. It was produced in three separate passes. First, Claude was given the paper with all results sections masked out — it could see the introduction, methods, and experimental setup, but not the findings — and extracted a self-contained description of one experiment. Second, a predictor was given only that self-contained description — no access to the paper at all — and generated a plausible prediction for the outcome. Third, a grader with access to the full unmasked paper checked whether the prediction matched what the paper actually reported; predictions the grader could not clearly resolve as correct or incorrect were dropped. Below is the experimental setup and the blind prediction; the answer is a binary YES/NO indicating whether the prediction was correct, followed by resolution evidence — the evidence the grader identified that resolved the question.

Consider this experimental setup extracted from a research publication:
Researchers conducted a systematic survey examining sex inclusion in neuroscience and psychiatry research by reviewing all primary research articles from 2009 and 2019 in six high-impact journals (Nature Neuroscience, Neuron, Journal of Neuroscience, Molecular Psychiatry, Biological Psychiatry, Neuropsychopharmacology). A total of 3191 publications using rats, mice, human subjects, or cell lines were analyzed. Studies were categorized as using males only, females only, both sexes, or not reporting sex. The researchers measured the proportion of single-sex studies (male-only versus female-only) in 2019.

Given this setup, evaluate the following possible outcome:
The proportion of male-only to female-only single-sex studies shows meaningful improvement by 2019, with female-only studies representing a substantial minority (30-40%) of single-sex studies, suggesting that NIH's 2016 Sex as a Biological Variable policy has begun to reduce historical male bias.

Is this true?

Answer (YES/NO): NO